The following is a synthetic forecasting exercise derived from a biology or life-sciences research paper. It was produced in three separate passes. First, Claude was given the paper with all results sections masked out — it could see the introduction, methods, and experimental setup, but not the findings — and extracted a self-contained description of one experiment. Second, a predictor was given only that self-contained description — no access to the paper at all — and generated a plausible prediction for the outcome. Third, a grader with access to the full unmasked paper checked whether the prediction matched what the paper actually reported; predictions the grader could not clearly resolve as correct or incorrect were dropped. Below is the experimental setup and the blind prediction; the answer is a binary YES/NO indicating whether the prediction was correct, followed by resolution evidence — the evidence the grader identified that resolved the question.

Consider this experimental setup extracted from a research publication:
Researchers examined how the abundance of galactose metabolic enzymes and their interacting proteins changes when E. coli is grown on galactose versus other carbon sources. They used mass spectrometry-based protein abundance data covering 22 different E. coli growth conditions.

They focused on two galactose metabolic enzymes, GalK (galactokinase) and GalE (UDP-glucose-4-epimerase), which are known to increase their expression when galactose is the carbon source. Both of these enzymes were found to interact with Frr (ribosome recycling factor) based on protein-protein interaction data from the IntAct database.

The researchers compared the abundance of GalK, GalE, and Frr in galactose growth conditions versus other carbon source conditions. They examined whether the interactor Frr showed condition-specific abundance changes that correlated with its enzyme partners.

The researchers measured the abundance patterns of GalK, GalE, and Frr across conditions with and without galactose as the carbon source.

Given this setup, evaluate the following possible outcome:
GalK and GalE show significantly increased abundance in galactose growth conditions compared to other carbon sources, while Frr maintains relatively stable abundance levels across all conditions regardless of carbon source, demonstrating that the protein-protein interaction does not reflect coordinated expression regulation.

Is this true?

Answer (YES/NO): YES